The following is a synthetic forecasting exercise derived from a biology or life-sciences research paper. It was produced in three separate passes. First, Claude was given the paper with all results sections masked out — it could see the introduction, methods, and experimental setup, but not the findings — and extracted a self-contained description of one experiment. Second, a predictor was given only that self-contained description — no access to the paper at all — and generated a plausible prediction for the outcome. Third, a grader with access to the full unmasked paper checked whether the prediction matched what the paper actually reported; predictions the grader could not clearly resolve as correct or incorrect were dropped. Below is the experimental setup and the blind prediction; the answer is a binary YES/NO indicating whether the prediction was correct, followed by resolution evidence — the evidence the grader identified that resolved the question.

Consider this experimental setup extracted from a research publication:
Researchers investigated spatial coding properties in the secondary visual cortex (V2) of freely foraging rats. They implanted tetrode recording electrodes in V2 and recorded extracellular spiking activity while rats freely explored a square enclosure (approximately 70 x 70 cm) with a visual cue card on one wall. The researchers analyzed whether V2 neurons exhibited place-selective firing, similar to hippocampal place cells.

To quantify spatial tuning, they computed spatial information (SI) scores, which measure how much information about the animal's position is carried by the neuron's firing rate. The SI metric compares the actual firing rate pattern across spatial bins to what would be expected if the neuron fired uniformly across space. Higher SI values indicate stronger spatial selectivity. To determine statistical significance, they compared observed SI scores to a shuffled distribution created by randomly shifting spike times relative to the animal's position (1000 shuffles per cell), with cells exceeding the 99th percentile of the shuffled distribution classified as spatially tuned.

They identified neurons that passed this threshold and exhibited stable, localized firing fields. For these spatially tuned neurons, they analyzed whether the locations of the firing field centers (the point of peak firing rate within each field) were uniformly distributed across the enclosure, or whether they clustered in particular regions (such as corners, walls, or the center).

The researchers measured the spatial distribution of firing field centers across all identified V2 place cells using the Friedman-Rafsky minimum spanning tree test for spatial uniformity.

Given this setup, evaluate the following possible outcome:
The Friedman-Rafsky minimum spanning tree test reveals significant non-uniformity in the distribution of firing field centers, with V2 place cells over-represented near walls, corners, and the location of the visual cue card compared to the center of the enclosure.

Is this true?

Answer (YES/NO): NO